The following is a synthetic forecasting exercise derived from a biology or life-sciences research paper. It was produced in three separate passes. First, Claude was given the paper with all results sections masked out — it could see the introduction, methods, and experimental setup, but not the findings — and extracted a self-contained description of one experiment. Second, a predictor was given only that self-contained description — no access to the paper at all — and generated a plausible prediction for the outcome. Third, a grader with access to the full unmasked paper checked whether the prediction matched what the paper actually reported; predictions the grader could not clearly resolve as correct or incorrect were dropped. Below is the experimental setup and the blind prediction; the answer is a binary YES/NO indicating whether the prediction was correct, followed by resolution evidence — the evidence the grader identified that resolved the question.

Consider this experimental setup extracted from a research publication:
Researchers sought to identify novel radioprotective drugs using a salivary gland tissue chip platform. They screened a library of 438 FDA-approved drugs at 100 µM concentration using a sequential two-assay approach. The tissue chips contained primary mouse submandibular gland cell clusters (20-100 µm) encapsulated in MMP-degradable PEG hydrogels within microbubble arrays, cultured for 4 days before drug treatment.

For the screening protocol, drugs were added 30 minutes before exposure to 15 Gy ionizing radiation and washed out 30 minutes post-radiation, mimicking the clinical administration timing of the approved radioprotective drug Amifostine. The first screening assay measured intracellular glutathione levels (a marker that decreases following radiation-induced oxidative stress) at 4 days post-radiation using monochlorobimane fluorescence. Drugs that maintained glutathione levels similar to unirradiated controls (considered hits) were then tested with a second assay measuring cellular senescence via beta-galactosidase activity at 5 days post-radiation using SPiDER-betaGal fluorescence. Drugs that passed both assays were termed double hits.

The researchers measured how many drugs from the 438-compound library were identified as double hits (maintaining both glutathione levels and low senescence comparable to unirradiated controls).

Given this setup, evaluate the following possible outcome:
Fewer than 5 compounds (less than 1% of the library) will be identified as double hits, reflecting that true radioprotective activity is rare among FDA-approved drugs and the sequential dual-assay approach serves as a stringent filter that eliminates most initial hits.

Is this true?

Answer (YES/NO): NO